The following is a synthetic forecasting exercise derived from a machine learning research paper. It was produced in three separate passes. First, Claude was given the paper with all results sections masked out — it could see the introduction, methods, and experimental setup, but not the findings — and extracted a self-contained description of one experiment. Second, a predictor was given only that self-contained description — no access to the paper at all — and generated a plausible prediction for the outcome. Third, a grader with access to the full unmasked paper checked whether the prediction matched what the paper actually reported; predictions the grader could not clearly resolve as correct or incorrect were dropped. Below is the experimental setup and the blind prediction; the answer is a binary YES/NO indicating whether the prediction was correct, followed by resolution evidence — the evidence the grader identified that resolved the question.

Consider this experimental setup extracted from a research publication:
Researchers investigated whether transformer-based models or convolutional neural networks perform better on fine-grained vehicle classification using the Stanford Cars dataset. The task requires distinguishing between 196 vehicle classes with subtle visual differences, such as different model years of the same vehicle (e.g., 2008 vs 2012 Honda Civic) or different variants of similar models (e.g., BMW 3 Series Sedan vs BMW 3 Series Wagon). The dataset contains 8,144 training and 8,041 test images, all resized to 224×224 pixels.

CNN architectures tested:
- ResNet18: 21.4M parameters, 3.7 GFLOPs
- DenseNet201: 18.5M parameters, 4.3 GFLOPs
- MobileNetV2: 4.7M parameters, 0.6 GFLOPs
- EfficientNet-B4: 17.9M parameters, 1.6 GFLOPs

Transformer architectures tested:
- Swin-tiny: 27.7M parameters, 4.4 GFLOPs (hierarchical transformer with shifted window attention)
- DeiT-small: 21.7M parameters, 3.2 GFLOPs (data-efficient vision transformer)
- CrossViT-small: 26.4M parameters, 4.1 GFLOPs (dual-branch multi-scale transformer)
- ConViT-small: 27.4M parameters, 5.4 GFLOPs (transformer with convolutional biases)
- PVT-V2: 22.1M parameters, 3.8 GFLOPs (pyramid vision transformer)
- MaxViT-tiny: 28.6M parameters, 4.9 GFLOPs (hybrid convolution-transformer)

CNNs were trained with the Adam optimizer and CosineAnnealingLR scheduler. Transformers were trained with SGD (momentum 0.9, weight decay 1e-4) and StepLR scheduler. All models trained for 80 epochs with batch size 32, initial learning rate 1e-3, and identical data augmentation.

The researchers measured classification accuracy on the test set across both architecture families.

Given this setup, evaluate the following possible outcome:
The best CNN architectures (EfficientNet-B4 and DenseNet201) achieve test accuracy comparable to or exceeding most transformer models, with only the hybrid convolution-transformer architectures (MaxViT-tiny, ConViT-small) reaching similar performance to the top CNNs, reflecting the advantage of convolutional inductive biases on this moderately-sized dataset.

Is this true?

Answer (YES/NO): NO